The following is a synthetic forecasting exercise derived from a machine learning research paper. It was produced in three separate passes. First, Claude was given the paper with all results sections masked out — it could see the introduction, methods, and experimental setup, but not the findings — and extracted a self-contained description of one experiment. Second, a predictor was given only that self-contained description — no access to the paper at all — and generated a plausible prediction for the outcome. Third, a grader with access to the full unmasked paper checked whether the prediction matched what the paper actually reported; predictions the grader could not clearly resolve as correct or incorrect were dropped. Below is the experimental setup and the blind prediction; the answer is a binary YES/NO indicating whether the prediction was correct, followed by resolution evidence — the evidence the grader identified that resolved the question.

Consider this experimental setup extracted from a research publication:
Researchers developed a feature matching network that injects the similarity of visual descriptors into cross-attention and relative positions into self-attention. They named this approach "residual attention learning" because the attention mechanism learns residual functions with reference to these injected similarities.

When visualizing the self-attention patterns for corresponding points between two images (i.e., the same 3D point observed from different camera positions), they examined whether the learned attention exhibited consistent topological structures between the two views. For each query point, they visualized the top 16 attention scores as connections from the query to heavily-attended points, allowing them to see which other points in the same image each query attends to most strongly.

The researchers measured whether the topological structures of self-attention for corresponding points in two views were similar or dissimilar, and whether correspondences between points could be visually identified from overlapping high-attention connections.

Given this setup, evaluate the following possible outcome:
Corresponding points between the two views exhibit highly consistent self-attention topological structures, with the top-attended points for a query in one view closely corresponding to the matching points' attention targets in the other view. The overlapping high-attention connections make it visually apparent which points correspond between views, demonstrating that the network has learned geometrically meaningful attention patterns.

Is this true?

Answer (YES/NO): YES